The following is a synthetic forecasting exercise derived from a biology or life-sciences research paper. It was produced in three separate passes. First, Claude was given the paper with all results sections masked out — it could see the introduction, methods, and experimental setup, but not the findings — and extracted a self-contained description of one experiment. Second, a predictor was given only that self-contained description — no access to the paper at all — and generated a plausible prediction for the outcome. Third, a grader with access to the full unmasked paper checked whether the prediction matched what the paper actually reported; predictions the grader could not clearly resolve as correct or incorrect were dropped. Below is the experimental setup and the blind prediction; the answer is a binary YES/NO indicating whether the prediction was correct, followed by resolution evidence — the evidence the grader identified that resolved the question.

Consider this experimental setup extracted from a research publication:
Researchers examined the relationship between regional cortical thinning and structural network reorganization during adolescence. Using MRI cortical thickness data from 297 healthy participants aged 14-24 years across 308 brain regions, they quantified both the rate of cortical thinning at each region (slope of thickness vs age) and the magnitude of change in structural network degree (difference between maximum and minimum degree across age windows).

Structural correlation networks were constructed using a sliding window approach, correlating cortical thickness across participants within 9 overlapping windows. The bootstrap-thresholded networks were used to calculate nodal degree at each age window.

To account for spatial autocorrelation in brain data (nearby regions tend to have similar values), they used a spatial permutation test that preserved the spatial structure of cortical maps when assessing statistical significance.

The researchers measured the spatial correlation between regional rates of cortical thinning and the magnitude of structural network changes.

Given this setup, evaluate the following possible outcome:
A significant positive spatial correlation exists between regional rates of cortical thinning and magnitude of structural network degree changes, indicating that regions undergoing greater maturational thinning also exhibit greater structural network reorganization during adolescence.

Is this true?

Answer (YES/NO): NO